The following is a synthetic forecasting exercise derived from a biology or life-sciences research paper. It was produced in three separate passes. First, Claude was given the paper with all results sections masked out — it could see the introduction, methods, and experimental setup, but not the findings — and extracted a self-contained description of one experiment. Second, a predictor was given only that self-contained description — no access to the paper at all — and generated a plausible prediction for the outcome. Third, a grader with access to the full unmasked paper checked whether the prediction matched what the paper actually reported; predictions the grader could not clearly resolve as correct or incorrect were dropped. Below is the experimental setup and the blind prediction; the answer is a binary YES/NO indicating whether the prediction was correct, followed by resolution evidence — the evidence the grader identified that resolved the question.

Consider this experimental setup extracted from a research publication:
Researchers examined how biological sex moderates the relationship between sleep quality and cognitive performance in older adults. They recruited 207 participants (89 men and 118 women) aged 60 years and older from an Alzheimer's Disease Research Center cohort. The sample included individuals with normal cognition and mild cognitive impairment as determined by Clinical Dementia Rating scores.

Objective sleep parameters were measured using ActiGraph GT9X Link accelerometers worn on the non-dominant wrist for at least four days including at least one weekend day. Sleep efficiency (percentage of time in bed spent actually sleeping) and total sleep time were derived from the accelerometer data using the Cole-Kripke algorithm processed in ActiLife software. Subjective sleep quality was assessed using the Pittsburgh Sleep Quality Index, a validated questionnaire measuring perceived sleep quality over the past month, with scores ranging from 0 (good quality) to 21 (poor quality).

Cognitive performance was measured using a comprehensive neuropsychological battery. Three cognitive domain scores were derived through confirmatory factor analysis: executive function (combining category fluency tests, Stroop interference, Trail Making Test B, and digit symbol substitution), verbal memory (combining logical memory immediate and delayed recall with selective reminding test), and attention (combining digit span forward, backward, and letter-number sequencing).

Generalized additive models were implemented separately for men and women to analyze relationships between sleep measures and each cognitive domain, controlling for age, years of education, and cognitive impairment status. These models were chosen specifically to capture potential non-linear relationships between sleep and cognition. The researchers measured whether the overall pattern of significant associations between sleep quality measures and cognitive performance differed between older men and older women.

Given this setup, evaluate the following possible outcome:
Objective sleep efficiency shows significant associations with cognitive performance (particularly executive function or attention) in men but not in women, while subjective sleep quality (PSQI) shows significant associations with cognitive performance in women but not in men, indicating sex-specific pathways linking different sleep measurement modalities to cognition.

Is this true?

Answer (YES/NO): NO